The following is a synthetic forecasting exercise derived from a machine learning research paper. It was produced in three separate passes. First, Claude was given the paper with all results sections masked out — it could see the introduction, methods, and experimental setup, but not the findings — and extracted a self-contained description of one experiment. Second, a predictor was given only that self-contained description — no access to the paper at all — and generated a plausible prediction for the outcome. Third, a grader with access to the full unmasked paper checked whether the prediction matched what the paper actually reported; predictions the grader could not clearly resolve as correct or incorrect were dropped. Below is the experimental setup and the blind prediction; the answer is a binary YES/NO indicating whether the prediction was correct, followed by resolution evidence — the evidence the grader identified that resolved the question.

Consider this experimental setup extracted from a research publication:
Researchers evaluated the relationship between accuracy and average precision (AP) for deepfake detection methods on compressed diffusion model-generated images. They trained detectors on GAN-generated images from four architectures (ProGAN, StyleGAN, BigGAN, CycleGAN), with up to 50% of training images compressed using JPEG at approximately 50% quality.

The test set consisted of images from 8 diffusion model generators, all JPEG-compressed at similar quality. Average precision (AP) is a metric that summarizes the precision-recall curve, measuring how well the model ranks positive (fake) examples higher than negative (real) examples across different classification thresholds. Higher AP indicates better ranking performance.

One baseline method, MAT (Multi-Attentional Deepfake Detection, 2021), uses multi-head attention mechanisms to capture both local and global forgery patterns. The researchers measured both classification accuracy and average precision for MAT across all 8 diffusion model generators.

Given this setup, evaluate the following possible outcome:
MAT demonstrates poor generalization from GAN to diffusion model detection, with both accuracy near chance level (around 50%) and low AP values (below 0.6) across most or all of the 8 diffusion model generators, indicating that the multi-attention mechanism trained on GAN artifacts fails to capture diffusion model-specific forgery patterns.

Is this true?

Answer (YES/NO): NO